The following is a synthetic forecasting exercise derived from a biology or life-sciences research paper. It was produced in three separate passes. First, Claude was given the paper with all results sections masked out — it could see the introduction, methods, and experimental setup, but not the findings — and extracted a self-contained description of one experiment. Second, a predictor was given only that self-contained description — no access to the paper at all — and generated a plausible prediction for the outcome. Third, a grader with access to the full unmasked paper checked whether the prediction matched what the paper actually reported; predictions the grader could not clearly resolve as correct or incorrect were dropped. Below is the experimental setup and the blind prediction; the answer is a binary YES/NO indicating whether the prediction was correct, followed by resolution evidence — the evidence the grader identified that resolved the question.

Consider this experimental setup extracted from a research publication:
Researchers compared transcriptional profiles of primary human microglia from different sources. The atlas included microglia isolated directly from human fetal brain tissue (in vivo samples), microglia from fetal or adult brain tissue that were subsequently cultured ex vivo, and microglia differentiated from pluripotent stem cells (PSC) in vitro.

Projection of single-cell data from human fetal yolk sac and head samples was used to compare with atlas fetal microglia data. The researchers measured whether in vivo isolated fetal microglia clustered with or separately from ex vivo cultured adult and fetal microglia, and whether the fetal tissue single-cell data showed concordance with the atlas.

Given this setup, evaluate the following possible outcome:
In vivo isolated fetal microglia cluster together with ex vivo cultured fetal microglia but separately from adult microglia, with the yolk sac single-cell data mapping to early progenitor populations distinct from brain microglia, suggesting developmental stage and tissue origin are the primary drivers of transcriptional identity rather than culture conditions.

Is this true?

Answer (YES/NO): NO